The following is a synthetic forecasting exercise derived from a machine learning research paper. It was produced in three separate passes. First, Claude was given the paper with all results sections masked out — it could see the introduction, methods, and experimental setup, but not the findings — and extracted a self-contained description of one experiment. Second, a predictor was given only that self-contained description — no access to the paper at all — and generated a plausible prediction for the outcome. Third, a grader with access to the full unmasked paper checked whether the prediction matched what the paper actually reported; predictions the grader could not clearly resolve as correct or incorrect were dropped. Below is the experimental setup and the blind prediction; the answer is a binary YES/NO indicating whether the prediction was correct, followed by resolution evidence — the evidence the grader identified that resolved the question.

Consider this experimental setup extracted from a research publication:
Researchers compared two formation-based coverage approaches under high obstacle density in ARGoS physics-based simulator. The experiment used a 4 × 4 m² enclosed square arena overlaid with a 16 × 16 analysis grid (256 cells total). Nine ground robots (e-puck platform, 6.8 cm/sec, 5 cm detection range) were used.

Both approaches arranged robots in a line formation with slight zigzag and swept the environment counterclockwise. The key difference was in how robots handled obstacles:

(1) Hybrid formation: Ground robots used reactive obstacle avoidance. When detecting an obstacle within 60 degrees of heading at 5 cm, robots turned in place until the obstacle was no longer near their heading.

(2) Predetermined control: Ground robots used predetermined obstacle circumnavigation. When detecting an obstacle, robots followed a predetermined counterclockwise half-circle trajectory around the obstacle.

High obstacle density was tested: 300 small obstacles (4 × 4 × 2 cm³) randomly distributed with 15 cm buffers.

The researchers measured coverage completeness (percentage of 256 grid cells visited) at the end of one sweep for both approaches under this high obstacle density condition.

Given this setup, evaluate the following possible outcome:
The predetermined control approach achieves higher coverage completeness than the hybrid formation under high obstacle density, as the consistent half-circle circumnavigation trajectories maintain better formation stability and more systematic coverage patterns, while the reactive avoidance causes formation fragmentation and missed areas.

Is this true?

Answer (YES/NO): YES